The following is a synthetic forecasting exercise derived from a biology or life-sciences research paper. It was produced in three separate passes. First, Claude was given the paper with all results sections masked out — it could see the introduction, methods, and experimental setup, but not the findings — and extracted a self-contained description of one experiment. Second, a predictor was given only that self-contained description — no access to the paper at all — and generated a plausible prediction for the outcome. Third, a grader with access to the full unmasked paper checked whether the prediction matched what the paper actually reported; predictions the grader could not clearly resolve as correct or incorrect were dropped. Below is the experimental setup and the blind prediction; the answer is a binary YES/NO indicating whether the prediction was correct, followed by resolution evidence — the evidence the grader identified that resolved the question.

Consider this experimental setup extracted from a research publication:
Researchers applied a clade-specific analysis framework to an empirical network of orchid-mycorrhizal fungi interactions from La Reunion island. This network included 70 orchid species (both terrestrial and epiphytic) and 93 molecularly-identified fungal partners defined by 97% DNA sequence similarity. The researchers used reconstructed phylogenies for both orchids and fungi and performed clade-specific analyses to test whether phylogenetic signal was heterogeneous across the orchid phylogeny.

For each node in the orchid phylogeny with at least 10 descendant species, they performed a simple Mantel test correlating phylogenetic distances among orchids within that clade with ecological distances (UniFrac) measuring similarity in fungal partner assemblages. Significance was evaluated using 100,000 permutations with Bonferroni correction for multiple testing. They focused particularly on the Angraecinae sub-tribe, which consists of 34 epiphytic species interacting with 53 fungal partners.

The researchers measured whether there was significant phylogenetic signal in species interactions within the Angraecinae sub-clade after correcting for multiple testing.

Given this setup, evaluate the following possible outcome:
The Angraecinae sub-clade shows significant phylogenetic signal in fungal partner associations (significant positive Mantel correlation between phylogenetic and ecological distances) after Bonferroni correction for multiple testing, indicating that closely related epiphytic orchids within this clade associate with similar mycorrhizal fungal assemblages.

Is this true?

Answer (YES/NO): YES